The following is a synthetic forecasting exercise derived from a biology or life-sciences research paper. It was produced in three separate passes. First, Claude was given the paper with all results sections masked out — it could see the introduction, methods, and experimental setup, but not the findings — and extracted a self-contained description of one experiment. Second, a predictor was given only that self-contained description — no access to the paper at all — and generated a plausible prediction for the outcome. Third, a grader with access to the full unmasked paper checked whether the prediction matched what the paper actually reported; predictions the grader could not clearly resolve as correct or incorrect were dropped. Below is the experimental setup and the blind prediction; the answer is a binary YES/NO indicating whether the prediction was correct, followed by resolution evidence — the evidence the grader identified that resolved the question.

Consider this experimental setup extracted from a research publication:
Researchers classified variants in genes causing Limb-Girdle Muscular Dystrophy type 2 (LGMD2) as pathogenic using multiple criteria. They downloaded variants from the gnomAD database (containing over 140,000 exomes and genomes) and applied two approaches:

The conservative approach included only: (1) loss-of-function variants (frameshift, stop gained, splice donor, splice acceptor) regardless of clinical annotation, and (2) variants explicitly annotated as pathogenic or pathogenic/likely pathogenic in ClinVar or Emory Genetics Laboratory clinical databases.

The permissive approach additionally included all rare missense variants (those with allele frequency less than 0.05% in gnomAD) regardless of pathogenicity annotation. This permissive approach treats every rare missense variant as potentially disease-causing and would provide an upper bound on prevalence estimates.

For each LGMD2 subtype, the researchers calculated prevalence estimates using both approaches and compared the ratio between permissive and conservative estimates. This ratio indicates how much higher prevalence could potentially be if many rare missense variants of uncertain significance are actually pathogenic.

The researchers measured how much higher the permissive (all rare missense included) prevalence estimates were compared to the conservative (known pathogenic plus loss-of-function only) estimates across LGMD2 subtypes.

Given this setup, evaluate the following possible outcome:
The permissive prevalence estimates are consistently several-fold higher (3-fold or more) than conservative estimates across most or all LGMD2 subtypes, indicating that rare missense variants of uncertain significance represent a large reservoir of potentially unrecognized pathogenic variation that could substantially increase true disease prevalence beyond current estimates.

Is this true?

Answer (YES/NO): YES